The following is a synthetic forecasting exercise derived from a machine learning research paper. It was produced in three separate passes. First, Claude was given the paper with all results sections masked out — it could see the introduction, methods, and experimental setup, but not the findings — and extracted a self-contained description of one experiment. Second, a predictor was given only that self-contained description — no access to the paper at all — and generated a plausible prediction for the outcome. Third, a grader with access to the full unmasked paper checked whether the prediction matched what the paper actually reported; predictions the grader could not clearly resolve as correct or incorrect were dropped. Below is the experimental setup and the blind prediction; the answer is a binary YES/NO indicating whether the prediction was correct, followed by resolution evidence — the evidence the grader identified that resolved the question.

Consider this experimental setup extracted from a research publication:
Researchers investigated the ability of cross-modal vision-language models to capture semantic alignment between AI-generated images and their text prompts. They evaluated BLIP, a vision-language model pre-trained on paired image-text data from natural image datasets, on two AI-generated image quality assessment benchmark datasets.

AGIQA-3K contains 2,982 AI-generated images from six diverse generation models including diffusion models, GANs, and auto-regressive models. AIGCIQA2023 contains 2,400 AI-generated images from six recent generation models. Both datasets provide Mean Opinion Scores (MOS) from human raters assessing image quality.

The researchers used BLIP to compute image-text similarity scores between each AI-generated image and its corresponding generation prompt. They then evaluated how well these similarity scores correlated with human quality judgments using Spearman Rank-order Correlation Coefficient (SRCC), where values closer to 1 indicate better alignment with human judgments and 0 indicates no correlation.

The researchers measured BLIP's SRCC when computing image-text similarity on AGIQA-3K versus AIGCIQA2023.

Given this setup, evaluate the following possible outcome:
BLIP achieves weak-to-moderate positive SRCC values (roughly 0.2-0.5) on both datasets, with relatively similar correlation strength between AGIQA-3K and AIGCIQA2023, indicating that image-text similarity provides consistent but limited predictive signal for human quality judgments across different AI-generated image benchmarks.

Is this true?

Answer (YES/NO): NO